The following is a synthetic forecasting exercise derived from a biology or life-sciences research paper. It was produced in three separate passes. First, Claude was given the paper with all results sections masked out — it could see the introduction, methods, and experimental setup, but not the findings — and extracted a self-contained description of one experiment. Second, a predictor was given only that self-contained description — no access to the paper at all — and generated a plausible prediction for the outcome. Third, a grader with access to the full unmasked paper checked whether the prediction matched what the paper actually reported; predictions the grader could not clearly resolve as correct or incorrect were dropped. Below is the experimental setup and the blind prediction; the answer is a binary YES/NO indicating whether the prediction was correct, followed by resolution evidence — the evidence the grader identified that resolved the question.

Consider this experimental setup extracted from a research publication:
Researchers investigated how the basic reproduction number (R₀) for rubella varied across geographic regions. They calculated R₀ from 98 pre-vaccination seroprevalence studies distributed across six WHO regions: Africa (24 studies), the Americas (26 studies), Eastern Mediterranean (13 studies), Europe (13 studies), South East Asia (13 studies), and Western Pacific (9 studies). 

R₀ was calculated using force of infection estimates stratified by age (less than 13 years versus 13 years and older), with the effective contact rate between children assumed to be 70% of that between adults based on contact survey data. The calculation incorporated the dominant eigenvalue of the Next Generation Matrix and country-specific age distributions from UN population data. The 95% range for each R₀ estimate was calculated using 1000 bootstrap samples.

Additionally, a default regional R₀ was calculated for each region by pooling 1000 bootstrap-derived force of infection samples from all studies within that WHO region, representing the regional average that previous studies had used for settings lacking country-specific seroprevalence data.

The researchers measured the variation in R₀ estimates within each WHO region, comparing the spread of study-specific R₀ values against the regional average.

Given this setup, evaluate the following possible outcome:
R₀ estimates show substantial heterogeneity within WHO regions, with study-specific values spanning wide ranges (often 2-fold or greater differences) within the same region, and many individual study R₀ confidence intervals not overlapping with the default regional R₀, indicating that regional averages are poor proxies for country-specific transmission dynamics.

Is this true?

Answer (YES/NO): NO